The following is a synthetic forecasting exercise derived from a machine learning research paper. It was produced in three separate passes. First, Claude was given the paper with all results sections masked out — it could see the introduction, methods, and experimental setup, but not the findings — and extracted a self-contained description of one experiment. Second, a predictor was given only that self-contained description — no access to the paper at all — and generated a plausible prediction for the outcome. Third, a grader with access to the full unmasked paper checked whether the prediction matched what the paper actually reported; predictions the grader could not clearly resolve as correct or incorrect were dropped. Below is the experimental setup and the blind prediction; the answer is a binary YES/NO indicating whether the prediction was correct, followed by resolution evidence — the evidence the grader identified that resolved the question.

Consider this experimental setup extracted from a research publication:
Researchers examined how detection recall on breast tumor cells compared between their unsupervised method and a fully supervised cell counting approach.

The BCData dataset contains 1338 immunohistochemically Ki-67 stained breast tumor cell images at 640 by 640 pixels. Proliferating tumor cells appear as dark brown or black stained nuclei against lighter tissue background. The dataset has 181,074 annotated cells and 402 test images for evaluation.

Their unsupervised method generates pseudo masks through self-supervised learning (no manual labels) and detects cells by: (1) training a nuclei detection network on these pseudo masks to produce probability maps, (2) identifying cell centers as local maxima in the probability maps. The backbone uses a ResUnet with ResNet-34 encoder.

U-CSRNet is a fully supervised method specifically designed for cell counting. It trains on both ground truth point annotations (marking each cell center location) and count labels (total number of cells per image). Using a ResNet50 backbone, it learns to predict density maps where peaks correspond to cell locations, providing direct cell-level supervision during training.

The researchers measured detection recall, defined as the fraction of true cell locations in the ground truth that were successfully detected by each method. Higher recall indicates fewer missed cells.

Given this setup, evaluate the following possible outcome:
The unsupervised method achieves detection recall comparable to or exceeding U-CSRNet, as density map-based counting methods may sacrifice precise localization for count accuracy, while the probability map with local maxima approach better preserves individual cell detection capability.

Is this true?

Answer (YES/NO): NO